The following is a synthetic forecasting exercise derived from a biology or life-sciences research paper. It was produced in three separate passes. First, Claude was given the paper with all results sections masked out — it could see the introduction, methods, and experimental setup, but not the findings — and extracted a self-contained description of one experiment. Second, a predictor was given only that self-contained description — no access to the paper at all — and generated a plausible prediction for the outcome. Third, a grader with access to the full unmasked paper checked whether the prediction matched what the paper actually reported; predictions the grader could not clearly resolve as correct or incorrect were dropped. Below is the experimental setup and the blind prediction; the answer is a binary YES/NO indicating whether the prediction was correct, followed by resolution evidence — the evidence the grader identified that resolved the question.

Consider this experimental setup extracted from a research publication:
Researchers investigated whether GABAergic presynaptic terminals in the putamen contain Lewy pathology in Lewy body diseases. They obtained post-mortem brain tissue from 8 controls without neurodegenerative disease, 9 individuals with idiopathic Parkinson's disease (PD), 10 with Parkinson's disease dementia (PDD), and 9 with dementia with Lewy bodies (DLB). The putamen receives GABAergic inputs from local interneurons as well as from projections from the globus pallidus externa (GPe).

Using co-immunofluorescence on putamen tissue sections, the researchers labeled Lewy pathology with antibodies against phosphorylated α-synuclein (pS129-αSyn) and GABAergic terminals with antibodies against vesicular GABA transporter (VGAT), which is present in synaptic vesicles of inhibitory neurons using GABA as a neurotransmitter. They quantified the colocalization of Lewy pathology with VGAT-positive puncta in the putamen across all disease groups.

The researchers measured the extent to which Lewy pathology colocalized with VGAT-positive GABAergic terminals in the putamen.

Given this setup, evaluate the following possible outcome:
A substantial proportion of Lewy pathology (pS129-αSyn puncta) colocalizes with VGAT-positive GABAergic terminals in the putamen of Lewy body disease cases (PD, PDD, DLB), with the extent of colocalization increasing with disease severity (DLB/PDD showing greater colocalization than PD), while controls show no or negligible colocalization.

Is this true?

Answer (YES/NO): NO